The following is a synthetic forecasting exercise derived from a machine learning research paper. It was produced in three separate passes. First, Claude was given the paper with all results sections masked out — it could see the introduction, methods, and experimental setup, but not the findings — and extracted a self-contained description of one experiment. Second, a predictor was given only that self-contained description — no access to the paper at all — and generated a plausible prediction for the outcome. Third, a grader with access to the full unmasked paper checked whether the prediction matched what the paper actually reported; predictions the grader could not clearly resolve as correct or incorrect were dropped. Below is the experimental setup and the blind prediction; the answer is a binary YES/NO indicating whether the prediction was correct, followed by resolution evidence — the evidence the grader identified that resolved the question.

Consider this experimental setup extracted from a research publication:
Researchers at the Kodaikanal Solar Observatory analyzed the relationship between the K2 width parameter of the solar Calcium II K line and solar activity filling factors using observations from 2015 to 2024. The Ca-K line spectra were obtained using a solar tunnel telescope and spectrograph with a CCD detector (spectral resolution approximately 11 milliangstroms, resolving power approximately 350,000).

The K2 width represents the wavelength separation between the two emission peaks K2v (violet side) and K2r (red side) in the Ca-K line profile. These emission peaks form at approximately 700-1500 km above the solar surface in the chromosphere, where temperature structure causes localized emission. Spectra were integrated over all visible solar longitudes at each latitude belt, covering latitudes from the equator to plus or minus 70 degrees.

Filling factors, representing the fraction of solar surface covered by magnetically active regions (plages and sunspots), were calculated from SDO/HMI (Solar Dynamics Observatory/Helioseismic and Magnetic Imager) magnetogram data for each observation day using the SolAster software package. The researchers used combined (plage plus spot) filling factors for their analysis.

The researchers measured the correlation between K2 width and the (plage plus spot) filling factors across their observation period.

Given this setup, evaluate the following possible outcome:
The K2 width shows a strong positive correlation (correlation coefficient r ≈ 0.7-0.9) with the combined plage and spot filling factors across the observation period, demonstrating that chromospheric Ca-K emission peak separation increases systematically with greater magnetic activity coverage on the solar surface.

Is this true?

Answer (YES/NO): NO